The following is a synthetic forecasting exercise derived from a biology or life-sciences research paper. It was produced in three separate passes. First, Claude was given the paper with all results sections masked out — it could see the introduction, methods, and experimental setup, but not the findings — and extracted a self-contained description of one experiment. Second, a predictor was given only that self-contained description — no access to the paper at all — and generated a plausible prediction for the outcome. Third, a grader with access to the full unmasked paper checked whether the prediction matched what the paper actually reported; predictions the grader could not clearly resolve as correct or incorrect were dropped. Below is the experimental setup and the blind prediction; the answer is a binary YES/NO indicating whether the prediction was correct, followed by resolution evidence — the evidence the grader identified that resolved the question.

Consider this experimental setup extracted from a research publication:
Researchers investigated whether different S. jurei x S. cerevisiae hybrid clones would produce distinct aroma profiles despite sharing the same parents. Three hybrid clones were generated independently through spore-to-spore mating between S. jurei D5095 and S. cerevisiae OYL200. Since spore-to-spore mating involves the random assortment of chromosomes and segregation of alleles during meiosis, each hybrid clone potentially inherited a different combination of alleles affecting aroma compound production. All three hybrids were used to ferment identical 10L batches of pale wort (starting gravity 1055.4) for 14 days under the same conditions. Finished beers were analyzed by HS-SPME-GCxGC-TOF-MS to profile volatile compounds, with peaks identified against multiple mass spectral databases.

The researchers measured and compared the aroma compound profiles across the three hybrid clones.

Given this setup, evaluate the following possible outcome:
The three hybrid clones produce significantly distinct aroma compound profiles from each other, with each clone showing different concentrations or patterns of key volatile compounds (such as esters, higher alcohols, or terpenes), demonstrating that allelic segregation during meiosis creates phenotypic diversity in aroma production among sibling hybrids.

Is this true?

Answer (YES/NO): YES